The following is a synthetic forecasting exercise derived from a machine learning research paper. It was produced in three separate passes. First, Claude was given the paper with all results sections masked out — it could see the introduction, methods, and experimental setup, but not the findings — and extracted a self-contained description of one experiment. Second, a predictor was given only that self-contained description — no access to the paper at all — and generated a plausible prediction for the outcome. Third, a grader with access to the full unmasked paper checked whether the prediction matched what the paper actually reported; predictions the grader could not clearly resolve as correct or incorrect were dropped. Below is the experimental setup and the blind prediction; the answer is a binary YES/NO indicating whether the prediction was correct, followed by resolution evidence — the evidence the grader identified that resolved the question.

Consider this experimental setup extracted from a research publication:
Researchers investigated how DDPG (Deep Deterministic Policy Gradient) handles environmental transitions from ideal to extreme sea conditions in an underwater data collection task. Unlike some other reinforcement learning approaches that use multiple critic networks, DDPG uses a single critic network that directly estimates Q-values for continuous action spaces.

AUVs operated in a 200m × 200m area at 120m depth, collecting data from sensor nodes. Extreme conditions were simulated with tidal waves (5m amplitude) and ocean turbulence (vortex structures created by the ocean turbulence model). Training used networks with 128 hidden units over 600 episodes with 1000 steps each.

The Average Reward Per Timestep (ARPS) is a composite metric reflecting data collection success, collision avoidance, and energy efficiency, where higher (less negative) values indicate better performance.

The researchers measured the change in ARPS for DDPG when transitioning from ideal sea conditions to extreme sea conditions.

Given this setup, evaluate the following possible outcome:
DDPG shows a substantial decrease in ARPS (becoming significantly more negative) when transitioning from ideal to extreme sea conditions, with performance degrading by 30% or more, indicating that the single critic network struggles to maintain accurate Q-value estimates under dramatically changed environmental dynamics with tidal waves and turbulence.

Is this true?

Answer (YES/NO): NO